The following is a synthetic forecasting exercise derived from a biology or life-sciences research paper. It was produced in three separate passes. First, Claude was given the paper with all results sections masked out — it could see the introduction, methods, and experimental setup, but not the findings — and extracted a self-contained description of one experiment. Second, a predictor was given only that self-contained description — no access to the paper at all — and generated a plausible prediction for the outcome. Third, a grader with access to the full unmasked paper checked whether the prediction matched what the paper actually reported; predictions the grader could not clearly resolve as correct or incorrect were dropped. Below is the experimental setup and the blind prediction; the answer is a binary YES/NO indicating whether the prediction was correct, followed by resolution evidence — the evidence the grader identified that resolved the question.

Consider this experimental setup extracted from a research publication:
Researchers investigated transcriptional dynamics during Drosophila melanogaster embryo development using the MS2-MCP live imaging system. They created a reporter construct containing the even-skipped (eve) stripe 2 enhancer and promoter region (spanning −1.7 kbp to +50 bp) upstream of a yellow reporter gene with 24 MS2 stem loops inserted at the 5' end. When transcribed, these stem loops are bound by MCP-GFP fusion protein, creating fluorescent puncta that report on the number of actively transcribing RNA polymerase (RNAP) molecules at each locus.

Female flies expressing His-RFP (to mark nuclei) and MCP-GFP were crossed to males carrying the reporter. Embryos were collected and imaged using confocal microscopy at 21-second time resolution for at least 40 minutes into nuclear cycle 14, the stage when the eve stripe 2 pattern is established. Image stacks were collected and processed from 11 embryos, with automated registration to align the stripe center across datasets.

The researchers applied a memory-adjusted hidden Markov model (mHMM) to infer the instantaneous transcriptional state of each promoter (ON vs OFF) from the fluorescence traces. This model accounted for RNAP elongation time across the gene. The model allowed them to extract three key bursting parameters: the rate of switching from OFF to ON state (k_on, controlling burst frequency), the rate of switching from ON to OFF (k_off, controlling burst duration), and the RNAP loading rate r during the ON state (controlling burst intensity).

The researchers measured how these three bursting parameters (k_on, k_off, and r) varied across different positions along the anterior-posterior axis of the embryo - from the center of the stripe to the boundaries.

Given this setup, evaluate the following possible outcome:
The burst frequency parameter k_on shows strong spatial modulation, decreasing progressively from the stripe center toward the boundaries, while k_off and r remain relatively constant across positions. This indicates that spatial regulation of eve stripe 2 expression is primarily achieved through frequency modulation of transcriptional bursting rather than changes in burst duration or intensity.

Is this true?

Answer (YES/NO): NO